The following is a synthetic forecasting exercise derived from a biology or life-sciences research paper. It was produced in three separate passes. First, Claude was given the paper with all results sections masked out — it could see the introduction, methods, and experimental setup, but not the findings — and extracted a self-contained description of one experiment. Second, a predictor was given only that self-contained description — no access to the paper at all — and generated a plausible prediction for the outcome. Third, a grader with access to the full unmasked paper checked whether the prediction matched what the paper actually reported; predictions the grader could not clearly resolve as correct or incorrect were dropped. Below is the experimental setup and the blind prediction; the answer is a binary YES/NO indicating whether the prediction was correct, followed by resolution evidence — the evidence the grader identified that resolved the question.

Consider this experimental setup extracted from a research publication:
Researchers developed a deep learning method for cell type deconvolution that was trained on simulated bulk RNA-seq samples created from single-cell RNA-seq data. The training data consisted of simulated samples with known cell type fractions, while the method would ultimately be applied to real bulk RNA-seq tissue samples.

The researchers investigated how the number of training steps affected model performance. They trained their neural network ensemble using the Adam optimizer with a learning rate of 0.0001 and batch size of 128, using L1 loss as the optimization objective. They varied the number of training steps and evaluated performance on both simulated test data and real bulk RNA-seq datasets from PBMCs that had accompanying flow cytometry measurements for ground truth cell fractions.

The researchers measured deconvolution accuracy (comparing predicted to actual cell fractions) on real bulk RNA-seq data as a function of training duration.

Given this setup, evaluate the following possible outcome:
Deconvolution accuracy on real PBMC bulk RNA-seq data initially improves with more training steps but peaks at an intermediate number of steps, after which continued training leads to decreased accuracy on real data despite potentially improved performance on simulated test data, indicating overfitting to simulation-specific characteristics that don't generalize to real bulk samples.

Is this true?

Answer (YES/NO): YES